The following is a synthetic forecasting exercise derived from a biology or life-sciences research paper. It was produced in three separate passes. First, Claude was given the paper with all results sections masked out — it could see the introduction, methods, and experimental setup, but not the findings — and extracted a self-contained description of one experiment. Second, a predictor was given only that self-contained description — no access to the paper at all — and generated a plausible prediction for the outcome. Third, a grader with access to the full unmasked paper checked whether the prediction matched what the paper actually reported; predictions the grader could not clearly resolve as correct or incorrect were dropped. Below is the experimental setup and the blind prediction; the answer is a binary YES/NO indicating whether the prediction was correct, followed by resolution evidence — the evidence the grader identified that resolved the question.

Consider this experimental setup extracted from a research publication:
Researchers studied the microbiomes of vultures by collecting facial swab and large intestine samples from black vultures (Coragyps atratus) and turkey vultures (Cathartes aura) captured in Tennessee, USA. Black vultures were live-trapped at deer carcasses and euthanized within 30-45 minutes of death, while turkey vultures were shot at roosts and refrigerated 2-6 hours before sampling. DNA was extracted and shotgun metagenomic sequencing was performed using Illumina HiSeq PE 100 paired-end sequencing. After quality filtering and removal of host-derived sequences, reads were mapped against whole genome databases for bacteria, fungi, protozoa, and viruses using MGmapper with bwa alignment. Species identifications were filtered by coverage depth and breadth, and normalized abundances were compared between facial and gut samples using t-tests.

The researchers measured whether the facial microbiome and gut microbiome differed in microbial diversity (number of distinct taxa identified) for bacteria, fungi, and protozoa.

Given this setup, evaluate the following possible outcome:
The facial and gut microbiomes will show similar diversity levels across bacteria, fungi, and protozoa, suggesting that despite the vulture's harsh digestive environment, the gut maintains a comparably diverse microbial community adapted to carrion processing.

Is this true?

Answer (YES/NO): NO